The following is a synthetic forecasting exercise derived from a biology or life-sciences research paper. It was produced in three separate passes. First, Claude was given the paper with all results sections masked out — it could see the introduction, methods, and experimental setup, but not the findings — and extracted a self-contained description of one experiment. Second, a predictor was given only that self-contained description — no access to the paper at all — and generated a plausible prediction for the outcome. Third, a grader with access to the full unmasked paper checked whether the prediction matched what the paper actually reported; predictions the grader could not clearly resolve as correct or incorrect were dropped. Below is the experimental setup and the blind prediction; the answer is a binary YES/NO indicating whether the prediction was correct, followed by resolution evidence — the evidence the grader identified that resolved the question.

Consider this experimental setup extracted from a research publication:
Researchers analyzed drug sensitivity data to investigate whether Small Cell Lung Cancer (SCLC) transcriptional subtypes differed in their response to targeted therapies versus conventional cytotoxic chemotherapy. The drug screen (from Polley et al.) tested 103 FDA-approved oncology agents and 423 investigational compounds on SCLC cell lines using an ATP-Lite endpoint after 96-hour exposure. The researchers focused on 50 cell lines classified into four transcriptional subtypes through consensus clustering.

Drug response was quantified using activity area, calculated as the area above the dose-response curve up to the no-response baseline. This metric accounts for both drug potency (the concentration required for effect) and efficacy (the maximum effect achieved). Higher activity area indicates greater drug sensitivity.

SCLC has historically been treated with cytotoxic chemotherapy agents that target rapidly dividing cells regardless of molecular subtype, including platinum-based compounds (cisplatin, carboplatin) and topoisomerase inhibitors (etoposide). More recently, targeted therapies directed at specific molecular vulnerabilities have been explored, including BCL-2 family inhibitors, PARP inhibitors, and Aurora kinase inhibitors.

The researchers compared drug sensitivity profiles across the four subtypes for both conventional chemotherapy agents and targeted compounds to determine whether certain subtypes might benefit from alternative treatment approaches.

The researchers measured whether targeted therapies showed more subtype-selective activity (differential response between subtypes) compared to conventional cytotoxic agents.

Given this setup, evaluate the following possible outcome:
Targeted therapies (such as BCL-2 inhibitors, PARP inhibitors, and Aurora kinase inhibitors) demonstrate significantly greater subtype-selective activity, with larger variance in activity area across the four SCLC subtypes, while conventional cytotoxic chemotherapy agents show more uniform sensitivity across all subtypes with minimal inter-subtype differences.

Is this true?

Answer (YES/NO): YES